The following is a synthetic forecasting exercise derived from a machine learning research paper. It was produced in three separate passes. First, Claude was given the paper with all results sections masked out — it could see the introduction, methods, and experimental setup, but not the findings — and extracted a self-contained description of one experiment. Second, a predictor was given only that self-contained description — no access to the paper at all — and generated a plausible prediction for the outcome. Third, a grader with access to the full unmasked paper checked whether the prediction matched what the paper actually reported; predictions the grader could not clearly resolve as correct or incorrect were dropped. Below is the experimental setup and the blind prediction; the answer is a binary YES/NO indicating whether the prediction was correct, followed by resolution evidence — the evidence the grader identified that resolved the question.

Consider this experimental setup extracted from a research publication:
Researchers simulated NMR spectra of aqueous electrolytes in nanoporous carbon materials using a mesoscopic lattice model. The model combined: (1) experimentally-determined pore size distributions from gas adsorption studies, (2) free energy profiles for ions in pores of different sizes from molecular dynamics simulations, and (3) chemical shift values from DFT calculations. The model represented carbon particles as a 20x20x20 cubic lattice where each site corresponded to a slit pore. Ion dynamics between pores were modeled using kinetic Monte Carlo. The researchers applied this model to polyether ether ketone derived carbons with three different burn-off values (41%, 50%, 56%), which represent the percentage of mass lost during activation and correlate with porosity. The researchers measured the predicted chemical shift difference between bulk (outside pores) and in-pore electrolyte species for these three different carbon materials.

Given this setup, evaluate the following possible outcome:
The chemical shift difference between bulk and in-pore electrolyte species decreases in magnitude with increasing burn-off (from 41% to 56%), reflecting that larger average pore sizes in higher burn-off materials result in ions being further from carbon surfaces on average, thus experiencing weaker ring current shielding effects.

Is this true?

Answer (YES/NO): YES